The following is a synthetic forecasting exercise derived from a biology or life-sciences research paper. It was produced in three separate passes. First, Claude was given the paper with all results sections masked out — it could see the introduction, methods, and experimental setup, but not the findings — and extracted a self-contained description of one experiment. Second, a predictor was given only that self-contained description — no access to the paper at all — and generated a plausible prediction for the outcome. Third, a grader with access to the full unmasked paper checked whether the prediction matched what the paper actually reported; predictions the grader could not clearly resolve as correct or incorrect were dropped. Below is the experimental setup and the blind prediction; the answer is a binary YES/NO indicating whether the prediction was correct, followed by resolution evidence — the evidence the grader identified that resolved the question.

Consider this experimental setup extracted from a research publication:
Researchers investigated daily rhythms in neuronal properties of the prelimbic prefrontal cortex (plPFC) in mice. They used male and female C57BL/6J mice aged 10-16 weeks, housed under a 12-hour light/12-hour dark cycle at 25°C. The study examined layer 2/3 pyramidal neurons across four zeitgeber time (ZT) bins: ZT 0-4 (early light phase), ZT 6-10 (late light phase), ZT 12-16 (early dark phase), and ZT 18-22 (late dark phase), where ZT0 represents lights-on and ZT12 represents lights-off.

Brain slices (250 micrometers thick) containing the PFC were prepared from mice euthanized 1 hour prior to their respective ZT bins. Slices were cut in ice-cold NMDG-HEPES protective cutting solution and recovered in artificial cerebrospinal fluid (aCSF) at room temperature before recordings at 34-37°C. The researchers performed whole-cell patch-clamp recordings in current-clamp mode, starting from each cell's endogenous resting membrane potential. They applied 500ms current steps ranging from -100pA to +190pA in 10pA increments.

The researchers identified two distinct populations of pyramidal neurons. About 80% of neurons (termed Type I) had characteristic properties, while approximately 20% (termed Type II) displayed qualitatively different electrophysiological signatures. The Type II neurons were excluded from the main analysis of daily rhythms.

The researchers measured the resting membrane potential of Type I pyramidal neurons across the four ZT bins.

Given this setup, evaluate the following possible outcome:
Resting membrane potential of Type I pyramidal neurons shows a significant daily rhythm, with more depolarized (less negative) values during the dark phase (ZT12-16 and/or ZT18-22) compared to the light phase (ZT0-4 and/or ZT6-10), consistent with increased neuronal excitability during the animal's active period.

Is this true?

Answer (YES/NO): NO